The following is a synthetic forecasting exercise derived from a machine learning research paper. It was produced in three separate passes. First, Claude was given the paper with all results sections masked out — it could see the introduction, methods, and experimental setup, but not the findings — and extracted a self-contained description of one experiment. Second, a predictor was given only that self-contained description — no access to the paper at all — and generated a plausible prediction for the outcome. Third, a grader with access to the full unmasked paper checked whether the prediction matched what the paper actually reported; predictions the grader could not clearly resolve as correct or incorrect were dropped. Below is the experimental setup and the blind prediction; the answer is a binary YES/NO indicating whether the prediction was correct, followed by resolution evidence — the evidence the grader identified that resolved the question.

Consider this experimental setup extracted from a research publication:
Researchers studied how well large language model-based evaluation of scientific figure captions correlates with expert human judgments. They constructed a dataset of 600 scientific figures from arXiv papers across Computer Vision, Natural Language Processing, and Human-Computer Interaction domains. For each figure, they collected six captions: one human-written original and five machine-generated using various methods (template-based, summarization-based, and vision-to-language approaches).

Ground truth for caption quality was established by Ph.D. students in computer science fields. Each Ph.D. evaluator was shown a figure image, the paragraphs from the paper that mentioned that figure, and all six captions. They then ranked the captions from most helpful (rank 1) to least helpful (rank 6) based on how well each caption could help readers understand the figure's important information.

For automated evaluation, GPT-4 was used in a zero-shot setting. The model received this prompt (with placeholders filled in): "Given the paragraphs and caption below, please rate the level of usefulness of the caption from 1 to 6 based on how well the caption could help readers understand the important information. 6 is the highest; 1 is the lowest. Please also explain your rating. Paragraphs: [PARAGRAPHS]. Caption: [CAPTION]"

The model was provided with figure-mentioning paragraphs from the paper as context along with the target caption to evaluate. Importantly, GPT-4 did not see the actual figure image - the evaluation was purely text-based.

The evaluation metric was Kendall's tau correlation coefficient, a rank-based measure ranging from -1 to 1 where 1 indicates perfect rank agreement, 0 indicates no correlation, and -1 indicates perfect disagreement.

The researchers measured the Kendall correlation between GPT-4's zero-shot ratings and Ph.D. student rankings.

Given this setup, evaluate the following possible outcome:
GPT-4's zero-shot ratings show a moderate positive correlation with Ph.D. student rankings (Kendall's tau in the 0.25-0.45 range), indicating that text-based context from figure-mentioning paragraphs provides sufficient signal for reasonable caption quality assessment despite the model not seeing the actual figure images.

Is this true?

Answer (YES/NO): YES